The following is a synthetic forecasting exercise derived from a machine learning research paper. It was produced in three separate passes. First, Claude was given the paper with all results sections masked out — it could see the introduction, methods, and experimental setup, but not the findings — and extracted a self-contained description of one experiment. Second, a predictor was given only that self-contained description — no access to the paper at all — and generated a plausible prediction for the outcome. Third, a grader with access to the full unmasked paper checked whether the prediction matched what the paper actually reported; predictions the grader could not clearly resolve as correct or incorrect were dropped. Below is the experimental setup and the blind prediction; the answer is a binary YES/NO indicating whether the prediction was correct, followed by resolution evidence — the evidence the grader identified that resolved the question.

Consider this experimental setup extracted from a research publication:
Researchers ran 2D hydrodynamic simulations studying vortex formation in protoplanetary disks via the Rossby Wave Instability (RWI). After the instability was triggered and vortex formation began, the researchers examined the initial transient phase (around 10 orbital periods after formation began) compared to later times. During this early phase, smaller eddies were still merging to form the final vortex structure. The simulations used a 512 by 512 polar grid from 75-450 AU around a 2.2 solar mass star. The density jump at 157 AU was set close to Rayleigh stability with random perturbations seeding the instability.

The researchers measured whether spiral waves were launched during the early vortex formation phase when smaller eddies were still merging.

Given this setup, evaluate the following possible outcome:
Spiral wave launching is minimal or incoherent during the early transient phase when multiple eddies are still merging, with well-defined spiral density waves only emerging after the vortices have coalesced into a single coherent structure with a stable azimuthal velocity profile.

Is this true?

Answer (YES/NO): NO